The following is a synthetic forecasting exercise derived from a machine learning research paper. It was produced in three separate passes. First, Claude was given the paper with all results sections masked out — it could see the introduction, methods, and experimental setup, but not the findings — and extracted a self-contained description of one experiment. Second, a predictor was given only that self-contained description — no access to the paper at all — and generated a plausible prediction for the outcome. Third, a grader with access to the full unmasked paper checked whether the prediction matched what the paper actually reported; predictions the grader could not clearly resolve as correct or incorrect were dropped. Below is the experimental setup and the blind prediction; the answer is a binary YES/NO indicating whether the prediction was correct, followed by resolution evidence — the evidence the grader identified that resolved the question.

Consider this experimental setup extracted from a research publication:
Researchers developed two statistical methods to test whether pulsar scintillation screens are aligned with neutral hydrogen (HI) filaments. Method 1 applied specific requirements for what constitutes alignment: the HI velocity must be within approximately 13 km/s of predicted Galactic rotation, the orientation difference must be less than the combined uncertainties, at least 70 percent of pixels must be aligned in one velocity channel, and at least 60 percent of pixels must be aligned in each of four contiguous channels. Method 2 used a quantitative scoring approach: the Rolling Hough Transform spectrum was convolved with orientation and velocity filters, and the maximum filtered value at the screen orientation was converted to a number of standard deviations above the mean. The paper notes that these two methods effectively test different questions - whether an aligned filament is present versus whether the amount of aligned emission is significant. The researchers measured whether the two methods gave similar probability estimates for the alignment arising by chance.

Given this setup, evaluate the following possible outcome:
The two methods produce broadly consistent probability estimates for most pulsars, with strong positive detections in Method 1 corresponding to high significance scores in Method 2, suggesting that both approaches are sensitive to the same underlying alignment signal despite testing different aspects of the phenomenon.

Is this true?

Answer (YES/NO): NO